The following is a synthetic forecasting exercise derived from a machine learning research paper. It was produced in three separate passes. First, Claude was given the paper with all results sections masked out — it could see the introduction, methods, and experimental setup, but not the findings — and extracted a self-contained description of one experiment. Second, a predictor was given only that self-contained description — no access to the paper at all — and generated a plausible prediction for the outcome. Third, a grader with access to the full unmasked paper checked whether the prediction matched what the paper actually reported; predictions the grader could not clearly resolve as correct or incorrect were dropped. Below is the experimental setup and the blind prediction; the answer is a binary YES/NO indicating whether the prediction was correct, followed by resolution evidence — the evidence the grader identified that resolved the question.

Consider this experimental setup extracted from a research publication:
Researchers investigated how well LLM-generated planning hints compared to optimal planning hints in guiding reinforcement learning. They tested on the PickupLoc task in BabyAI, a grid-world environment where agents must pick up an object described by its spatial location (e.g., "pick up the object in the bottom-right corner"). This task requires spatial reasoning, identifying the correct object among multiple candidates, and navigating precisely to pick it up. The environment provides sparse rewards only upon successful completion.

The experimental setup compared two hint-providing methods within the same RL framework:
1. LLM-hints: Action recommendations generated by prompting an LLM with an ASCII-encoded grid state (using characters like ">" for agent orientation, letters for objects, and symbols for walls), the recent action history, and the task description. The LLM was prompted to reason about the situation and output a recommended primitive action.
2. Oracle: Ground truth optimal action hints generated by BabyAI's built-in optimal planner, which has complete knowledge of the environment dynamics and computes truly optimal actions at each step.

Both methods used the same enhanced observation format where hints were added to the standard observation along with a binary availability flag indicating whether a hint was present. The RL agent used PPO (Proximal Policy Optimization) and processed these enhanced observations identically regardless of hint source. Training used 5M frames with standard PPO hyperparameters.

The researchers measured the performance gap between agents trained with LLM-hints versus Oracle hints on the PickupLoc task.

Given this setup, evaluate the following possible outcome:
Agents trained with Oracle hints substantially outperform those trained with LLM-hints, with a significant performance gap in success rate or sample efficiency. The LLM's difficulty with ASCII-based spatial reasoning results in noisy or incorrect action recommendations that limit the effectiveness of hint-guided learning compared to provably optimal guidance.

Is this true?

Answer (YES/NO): YES